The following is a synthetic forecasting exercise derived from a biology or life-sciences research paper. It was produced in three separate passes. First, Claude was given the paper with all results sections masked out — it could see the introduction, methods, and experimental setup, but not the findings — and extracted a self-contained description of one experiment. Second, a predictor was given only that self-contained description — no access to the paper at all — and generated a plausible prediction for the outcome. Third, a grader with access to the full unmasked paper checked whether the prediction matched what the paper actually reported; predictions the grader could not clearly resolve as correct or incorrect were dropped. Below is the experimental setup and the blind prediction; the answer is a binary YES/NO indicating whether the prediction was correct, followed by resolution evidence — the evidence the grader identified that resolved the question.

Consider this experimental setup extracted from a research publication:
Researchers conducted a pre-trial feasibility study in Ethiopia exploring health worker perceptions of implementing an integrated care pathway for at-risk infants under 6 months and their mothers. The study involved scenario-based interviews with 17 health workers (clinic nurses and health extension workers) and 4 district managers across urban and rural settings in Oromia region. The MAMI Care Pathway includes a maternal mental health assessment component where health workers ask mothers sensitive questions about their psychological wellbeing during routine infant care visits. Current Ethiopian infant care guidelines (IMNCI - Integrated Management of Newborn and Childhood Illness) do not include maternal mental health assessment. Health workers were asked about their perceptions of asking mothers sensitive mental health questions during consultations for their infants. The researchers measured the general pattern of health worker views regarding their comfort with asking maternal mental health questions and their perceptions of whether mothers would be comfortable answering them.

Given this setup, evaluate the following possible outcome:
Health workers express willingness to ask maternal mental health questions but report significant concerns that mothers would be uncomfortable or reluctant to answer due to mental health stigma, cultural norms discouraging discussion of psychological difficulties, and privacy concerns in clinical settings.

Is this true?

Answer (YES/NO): NO